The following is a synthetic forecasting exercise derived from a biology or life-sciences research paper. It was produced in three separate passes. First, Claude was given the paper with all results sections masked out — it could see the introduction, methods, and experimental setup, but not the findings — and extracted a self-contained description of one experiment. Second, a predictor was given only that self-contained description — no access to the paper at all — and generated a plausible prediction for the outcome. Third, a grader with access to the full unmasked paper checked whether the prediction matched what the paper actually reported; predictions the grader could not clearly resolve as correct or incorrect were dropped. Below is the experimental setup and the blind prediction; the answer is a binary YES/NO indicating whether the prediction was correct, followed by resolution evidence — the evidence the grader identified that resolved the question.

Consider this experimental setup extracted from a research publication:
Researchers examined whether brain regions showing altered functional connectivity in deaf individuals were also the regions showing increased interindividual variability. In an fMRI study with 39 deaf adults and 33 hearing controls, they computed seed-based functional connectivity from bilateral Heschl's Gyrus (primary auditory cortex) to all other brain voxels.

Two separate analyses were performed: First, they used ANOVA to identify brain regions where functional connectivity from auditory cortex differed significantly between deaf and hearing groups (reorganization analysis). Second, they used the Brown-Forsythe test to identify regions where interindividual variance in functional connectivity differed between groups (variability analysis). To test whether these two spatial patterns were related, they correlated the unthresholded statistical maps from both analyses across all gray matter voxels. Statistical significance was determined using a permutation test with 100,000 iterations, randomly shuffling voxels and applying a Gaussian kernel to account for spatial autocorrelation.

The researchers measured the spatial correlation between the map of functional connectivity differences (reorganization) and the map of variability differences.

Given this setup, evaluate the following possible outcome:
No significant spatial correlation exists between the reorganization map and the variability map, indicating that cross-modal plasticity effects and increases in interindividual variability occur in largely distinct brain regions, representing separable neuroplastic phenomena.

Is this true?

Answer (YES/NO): NO